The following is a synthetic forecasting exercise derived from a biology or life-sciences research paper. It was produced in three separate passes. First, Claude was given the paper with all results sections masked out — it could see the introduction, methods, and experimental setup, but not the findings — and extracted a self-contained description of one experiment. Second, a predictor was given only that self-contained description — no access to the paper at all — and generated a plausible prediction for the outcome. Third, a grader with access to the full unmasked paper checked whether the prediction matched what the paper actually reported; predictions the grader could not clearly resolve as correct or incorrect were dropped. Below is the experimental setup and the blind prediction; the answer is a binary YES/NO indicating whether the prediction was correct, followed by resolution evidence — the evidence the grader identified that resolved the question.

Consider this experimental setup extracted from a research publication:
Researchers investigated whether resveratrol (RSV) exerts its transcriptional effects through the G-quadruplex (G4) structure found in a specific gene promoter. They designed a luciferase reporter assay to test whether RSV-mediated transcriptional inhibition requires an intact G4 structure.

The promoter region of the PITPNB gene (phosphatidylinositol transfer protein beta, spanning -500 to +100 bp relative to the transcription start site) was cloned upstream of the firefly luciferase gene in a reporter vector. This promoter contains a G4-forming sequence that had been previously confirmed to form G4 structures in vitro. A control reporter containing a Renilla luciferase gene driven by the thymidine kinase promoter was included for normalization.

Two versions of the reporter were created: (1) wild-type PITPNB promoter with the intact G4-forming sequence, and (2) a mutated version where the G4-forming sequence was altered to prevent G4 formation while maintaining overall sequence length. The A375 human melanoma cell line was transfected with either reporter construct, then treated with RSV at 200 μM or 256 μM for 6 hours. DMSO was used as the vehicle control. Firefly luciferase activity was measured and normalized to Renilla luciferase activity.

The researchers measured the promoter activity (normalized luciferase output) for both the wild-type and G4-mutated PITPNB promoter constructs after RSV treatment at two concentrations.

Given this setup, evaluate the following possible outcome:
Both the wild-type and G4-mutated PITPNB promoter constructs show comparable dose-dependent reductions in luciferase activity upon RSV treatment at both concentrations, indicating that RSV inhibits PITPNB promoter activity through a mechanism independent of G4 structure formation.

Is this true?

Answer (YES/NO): NO